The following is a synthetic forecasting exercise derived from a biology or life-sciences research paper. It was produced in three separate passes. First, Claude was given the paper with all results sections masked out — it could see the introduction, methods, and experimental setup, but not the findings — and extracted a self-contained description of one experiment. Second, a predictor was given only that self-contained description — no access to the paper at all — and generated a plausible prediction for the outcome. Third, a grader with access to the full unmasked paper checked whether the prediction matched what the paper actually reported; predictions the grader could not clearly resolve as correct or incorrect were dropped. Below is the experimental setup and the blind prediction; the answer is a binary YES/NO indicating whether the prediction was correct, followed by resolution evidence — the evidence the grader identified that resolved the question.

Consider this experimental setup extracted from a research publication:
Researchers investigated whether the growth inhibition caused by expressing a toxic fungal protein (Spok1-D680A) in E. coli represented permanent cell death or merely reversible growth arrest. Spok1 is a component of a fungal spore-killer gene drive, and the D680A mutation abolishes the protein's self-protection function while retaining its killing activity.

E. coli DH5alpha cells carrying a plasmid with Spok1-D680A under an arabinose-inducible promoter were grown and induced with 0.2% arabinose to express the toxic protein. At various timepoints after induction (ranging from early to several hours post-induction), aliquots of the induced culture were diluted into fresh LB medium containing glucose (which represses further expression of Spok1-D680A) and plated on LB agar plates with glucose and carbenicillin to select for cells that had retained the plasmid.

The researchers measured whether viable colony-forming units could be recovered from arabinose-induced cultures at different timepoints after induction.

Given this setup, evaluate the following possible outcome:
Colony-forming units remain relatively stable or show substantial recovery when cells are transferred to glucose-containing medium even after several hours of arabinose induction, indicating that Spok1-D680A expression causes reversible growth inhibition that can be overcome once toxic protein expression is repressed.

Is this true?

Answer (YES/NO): NO